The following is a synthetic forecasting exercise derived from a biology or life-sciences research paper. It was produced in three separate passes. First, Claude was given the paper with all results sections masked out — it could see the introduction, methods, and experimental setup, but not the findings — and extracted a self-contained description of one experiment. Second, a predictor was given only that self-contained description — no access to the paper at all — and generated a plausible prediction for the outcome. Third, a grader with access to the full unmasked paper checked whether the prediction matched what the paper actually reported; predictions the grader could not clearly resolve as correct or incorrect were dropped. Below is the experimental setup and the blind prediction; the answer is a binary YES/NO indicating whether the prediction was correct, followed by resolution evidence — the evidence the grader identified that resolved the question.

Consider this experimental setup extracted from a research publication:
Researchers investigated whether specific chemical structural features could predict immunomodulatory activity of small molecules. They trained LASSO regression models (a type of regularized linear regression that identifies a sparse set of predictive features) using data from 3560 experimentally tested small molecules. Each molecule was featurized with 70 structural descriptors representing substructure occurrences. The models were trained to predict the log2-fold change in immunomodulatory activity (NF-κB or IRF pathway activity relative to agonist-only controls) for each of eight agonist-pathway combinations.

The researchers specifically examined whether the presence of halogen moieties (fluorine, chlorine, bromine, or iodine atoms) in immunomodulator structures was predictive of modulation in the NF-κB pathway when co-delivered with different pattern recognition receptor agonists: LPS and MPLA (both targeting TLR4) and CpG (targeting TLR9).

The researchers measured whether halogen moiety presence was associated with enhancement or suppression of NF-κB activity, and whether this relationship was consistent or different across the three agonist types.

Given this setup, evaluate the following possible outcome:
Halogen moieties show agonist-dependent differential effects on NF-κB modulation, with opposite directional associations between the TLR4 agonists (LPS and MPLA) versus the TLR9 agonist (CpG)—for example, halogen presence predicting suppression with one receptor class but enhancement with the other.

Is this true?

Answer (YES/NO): NO